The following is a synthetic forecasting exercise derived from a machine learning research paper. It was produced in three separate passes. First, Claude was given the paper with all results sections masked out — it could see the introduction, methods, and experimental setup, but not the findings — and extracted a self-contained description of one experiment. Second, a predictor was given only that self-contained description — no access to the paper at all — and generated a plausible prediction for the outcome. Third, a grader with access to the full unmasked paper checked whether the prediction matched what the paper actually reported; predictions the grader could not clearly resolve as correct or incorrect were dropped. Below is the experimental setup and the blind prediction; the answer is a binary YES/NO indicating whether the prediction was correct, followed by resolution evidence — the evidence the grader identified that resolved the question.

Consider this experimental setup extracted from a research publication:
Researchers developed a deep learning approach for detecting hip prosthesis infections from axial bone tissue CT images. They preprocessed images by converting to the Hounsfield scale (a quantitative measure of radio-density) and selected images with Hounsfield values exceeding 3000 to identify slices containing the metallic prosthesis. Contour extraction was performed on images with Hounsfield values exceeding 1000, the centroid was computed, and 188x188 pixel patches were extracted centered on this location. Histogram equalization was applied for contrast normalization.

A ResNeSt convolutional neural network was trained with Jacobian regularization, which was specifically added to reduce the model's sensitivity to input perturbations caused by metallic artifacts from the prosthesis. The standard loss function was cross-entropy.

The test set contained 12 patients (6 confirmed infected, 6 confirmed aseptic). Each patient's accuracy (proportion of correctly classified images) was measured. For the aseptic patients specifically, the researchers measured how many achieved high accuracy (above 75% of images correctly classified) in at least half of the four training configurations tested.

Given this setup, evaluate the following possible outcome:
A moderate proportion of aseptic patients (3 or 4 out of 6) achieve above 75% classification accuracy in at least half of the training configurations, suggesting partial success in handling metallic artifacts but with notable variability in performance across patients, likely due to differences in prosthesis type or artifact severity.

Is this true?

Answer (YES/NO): YES